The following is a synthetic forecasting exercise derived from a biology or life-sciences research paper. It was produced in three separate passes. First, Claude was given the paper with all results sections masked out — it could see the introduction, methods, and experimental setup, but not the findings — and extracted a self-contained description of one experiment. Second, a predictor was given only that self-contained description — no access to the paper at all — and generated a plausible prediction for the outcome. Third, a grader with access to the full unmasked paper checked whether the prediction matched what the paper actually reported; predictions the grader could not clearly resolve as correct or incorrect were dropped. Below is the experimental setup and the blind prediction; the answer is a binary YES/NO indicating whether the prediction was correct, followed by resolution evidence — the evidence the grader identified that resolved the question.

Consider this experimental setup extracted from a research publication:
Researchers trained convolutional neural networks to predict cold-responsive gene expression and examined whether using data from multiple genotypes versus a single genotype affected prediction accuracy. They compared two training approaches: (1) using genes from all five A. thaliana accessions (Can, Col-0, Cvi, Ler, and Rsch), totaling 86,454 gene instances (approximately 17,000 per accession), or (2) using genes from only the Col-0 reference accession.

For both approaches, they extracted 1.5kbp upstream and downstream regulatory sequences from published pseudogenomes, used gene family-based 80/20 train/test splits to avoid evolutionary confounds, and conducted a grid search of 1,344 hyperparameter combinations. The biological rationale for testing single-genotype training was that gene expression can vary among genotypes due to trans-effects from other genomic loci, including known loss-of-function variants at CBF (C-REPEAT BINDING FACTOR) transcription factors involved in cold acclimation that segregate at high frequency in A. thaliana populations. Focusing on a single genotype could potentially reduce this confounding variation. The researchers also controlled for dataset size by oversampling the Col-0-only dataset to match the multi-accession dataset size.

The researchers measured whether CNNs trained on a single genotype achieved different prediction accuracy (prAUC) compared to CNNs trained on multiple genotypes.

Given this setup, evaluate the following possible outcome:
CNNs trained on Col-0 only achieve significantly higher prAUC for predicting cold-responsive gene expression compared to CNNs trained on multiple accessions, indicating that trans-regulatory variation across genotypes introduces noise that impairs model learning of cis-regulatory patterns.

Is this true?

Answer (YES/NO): NO